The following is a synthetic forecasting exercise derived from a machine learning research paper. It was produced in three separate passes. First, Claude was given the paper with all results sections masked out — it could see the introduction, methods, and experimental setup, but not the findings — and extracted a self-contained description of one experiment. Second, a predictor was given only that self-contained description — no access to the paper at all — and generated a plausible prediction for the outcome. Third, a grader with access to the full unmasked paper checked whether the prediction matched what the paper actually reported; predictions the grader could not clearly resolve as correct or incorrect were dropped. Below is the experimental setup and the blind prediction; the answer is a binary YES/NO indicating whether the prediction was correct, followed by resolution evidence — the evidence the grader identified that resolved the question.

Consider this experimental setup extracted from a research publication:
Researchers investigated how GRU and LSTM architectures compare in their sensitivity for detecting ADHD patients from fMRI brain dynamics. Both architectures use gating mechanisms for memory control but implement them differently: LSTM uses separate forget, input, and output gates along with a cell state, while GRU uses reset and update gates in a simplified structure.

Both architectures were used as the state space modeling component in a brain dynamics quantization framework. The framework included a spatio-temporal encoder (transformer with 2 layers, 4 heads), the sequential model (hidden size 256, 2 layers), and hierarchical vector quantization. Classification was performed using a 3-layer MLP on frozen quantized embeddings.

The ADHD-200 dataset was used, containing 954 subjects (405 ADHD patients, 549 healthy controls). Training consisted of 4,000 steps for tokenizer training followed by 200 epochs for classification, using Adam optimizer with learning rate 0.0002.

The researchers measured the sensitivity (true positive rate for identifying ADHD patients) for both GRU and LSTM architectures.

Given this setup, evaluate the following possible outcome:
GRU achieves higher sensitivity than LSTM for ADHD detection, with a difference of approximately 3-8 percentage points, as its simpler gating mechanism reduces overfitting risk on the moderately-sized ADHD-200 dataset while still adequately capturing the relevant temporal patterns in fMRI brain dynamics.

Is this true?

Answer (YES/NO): NO